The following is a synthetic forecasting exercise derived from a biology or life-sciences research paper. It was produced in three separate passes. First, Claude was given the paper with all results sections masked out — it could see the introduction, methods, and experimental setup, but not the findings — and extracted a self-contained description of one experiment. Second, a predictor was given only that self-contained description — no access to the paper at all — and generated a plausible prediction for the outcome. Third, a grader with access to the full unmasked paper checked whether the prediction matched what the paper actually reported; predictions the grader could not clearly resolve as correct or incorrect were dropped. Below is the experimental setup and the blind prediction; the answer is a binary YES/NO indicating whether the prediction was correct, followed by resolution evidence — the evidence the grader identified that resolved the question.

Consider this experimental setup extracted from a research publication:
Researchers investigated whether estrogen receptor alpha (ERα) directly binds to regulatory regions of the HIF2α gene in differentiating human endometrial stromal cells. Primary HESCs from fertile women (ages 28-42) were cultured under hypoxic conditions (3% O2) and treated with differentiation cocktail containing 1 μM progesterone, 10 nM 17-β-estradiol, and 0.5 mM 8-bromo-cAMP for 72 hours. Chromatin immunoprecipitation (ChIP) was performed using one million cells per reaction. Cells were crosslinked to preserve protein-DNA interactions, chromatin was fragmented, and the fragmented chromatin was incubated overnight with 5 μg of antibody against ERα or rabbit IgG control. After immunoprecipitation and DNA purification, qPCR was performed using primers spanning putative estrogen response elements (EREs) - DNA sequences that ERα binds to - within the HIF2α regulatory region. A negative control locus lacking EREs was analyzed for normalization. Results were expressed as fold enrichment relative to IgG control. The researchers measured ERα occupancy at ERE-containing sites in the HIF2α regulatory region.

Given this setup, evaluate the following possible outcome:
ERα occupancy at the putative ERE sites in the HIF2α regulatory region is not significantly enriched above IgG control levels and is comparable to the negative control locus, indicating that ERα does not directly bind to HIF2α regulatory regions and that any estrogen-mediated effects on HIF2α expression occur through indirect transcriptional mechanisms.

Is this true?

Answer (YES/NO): NO